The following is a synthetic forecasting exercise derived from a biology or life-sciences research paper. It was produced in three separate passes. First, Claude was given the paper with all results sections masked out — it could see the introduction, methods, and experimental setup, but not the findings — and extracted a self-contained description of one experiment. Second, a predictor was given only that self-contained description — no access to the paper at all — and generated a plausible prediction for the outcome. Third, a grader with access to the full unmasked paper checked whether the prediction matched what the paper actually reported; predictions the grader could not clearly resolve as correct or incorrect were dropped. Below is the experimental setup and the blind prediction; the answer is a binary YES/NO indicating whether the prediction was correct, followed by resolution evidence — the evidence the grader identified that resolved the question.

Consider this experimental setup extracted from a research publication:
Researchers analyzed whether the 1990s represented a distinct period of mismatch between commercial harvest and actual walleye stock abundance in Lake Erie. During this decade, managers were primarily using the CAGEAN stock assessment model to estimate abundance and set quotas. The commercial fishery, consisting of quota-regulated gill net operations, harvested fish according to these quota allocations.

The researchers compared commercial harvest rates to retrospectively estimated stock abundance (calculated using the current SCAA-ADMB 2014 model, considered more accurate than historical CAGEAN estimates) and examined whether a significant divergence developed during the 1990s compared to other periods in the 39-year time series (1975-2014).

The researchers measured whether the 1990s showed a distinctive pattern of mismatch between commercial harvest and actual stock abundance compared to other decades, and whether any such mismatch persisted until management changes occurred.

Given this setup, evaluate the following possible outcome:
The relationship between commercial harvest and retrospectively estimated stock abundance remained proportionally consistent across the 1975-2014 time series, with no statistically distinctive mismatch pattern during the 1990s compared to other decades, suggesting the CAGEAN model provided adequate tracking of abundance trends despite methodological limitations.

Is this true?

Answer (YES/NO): NO